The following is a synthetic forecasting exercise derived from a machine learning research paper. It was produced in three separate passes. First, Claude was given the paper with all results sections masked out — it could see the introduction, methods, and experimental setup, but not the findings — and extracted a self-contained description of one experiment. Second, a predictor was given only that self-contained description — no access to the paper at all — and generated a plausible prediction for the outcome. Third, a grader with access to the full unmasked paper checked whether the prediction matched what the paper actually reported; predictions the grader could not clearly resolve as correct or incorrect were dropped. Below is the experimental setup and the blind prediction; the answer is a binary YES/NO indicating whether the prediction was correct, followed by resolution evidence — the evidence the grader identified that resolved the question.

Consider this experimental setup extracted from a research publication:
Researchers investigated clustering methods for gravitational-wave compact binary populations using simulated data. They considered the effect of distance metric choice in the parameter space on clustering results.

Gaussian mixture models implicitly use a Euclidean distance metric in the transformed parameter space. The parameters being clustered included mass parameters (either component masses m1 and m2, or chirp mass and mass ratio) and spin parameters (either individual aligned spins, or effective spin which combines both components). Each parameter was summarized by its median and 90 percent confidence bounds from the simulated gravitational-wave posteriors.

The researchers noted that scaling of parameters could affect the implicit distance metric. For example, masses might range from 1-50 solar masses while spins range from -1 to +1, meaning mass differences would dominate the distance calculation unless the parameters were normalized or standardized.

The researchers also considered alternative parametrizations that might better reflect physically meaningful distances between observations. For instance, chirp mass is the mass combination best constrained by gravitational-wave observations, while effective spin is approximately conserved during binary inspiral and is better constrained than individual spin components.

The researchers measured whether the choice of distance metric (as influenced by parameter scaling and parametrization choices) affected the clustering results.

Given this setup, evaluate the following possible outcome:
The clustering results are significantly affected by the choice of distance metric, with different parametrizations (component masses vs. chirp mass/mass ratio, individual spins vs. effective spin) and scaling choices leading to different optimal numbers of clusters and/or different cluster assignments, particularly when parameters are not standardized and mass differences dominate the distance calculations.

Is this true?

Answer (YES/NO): YES